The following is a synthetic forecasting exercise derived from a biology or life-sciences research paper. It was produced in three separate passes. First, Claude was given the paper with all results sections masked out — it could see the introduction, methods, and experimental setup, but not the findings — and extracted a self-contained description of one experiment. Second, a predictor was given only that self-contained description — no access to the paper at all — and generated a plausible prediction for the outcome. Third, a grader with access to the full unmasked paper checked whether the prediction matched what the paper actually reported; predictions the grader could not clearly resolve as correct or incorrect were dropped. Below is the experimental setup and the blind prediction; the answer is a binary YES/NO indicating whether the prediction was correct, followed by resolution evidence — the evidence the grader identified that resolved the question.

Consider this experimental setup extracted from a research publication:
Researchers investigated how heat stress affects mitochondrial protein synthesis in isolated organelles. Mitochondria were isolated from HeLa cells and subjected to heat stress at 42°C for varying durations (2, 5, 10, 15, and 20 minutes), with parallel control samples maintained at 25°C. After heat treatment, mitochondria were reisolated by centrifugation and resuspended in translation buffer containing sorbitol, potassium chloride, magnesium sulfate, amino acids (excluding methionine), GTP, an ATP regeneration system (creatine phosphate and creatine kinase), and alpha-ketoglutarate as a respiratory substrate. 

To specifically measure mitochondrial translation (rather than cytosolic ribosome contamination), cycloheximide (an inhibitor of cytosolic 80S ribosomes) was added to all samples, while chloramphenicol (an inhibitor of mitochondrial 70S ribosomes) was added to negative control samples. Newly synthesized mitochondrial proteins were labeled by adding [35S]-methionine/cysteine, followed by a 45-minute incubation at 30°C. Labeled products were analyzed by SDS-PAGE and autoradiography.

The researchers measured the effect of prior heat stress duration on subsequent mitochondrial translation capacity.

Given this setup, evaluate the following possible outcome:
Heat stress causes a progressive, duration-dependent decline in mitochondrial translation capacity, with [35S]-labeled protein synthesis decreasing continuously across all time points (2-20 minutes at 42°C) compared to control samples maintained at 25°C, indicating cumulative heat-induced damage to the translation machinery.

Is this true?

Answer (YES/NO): NO